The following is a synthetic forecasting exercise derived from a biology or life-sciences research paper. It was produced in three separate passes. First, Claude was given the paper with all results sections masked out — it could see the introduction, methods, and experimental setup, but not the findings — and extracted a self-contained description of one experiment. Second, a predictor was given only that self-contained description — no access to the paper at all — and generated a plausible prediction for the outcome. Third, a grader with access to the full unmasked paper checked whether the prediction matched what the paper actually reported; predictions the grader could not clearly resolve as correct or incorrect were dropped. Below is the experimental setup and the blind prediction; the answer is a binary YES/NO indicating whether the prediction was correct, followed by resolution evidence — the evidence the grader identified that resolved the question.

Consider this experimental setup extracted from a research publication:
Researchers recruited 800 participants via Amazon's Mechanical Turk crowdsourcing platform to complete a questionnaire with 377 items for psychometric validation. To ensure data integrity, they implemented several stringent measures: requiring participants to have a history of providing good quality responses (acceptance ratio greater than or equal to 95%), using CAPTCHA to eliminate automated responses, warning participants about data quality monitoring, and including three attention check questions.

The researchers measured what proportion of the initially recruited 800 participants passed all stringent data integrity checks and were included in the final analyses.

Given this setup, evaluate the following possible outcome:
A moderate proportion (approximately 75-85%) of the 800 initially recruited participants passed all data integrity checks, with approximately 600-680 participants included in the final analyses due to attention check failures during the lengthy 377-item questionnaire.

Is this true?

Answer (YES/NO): NO